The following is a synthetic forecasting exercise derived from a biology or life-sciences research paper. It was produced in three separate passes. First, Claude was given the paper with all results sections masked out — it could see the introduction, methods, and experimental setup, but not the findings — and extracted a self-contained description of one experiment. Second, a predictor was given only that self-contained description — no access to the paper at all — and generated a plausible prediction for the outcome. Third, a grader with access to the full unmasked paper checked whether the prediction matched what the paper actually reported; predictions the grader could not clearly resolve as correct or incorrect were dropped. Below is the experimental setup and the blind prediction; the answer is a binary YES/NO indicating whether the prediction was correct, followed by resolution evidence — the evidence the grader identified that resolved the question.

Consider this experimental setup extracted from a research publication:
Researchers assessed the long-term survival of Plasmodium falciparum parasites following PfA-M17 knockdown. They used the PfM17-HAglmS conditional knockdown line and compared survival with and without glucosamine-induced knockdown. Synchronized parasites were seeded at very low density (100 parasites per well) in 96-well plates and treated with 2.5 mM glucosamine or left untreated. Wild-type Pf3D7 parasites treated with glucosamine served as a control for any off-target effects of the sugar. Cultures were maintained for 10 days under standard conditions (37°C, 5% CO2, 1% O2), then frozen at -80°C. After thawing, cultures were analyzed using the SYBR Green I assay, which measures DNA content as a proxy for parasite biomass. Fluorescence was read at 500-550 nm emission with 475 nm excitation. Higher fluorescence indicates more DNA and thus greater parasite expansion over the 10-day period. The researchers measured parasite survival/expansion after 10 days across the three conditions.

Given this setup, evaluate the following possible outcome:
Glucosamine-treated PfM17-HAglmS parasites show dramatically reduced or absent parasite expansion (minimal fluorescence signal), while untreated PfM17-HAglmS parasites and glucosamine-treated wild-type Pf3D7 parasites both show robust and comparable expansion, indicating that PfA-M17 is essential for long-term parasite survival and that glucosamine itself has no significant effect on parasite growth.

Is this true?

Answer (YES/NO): YES